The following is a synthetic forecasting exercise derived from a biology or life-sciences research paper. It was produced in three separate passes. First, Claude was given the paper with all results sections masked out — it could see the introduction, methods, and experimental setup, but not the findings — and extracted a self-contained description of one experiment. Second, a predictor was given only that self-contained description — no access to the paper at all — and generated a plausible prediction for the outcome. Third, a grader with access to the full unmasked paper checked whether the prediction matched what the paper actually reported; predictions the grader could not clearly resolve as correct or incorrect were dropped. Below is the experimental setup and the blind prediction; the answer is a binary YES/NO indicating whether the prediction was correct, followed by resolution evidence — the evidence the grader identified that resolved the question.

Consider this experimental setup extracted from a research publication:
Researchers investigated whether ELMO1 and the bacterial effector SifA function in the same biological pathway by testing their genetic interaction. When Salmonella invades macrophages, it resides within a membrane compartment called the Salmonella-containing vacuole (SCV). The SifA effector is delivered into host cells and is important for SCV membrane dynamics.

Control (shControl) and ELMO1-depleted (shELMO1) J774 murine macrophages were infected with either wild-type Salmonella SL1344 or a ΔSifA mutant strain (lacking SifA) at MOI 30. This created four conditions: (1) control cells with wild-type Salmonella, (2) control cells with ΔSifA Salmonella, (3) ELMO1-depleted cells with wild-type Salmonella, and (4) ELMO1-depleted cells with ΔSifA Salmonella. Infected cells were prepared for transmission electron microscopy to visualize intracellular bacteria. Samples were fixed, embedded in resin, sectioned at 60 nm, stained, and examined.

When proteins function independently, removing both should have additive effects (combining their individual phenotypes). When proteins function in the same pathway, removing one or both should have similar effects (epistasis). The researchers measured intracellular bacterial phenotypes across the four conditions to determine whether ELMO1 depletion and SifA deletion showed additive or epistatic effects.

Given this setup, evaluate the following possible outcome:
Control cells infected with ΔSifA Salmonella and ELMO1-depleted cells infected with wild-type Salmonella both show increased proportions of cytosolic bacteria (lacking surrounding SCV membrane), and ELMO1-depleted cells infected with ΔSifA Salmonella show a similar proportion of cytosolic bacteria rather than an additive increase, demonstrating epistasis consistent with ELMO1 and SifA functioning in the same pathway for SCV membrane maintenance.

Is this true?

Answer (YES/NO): YES